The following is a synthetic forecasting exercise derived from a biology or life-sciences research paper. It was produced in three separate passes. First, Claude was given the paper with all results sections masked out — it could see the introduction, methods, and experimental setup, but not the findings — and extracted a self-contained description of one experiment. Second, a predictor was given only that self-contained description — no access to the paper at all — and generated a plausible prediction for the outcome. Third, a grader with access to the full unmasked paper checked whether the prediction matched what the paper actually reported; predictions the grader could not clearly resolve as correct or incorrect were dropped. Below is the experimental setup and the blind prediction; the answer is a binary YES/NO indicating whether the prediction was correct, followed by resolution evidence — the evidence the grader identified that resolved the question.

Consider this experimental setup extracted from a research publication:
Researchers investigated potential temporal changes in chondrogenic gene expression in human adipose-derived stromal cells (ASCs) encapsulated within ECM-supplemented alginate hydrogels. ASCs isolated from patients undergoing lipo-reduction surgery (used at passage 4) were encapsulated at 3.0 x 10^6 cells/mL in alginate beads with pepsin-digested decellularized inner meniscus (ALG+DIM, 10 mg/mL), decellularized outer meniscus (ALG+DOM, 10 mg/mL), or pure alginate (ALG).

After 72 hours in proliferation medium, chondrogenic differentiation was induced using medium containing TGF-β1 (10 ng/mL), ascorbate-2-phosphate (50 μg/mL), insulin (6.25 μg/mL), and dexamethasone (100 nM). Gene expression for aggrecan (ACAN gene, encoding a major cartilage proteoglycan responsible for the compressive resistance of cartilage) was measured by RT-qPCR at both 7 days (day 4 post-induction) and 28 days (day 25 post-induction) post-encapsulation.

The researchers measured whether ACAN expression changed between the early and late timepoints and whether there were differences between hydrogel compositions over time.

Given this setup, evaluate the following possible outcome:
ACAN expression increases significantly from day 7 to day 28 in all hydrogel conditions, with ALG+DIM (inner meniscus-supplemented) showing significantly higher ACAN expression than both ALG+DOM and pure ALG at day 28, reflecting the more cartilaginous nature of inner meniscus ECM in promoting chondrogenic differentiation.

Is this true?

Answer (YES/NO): NO